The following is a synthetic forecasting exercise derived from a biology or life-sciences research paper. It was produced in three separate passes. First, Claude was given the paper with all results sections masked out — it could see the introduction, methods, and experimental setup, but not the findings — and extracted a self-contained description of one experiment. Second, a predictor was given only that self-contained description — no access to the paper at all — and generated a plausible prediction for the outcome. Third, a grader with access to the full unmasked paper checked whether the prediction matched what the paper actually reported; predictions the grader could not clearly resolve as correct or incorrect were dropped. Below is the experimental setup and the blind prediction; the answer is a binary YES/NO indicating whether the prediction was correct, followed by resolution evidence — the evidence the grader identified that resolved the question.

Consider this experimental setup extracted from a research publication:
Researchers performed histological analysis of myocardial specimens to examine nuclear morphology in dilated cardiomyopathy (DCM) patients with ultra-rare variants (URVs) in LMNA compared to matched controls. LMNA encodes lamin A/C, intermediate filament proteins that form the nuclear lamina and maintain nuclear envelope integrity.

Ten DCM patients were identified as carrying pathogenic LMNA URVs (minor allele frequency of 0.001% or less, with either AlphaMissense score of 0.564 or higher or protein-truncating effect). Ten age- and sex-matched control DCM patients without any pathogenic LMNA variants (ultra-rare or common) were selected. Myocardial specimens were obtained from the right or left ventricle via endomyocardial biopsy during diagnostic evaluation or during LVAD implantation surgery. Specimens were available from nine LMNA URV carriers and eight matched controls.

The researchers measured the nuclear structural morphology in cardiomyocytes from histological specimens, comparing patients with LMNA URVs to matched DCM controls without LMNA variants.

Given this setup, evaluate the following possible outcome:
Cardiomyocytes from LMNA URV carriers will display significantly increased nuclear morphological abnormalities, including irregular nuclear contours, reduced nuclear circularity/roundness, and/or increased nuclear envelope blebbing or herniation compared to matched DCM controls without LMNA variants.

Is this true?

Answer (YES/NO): YES